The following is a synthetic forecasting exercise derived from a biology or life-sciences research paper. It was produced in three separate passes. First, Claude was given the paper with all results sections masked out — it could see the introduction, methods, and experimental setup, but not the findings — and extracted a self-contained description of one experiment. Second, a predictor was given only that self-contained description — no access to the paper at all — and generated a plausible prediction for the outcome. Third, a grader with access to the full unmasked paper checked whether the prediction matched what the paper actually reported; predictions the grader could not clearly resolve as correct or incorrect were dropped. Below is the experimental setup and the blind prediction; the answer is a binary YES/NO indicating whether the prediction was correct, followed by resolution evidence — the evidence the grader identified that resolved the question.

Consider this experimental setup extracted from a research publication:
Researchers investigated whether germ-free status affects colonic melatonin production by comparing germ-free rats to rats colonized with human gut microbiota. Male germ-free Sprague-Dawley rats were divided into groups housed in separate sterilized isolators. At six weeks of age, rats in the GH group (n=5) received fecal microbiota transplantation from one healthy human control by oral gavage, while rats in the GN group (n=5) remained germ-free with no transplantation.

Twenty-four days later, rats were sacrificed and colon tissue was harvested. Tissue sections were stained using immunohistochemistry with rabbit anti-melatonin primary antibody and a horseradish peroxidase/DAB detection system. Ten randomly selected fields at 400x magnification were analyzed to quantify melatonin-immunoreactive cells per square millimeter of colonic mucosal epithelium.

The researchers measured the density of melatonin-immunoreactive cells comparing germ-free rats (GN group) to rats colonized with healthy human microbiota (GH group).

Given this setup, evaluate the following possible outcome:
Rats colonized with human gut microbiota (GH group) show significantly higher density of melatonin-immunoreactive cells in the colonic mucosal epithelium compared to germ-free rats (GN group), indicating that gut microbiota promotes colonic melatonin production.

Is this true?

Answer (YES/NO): NO